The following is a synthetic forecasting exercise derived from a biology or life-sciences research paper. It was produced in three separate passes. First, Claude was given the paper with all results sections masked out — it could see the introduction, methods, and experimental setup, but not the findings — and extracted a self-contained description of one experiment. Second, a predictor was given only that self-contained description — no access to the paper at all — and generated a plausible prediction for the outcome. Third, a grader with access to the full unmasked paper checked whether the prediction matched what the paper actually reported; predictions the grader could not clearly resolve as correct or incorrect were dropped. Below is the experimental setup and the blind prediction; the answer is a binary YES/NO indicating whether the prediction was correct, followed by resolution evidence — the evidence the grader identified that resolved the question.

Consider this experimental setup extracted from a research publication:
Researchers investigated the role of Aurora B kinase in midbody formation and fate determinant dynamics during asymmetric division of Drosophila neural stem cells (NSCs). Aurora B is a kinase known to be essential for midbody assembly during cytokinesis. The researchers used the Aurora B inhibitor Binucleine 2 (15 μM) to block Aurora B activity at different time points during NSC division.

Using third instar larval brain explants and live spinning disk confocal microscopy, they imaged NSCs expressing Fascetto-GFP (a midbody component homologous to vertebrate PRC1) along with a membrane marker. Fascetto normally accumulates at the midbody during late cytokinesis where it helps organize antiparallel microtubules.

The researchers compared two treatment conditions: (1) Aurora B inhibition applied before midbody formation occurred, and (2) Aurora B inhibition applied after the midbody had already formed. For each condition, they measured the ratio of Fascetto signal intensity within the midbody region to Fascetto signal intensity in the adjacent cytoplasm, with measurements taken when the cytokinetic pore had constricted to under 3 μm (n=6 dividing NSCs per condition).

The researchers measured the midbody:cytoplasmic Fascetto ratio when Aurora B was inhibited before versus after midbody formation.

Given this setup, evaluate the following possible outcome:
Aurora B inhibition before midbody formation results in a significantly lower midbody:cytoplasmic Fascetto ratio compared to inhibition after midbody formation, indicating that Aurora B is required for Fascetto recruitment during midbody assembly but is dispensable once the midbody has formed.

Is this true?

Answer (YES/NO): YES